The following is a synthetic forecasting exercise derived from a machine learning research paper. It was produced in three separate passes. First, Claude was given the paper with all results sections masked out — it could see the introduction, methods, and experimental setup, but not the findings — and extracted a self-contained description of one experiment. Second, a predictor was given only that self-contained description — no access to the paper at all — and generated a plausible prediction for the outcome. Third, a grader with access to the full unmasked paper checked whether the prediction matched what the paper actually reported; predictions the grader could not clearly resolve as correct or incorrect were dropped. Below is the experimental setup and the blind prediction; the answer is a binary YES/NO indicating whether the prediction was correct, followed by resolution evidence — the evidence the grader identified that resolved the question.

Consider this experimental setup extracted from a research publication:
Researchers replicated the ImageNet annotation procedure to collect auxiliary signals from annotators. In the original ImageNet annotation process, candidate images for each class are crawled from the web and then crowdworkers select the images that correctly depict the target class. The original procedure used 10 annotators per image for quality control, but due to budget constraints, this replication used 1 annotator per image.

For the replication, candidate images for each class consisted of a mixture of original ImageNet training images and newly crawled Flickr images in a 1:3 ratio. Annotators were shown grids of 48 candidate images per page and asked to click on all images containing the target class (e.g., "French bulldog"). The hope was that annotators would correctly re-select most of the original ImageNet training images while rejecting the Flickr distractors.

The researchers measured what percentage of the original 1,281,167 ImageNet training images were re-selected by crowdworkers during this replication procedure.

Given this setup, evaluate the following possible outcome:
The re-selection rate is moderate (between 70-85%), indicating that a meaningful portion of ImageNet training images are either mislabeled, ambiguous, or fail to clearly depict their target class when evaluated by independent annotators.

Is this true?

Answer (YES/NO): NO